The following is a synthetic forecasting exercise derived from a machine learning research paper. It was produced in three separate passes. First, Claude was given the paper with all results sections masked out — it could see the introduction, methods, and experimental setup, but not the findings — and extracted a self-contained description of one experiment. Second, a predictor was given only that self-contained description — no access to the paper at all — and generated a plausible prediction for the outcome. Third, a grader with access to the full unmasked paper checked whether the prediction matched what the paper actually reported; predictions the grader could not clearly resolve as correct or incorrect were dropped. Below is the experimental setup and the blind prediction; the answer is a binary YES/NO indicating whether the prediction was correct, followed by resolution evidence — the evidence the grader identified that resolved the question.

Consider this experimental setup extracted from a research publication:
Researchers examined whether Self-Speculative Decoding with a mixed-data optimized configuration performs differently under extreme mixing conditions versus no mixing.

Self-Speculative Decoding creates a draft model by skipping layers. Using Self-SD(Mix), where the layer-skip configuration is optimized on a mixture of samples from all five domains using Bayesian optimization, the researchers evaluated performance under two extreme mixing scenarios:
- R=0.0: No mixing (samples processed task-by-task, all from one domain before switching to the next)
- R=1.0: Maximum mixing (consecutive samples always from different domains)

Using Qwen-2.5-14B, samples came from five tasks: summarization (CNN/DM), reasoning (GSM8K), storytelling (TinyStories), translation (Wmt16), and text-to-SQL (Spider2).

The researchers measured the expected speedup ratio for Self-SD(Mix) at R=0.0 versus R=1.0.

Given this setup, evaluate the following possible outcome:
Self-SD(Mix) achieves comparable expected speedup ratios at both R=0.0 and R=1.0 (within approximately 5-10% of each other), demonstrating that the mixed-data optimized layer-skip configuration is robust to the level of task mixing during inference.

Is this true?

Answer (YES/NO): YES